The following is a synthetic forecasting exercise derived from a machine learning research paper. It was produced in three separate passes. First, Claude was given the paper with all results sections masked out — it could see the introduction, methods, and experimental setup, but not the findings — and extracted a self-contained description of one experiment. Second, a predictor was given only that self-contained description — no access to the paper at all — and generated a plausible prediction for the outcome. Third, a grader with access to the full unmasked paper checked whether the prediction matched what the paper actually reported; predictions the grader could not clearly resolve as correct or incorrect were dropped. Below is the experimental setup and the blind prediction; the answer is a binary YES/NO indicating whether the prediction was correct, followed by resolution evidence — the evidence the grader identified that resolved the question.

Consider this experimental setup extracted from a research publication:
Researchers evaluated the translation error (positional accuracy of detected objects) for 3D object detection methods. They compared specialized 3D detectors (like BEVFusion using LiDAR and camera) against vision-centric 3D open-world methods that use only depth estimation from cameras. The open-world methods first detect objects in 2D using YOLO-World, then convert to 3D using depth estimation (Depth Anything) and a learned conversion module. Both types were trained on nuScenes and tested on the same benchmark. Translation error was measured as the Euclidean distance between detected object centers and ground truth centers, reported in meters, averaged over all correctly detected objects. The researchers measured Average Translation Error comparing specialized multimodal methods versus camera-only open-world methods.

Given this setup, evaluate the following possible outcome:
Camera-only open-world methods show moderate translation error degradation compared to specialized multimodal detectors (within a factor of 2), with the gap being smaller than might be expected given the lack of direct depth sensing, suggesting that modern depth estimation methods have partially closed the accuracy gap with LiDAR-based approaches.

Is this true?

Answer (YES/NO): YES